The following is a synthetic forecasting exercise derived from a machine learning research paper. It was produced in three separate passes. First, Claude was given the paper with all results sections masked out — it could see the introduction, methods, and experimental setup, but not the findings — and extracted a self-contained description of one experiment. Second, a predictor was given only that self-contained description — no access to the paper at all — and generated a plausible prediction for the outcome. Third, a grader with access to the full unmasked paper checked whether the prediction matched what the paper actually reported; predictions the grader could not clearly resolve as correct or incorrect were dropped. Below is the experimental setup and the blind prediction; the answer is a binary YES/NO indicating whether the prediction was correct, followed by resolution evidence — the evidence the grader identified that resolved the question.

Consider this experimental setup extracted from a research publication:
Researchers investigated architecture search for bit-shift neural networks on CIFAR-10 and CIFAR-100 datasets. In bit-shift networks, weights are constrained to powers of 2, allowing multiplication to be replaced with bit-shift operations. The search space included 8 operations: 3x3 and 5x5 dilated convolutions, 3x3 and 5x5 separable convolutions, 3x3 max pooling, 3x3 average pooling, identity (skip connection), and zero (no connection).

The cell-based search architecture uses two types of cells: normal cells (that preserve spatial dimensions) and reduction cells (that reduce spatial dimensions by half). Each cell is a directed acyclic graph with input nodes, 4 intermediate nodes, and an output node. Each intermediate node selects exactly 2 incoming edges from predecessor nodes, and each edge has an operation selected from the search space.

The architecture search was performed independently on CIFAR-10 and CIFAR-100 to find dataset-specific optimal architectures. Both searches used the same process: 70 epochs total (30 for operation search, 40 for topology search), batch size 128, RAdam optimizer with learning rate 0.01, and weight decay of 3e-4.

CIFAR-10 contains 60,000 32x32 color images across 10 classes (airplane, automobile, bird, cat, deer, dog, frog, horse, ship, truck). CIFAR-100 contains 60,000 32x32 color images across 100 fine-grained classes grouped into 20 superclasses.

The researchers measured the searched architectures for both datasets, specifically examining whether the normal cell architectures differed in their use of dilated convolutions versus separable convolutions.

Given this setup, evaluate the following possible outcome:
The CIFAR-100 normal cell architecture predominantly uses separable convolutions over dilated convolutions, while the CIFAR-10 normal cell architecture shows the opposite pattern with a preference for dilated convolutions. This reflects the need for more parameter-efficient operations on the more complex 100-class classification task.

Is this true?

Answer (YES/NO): NO